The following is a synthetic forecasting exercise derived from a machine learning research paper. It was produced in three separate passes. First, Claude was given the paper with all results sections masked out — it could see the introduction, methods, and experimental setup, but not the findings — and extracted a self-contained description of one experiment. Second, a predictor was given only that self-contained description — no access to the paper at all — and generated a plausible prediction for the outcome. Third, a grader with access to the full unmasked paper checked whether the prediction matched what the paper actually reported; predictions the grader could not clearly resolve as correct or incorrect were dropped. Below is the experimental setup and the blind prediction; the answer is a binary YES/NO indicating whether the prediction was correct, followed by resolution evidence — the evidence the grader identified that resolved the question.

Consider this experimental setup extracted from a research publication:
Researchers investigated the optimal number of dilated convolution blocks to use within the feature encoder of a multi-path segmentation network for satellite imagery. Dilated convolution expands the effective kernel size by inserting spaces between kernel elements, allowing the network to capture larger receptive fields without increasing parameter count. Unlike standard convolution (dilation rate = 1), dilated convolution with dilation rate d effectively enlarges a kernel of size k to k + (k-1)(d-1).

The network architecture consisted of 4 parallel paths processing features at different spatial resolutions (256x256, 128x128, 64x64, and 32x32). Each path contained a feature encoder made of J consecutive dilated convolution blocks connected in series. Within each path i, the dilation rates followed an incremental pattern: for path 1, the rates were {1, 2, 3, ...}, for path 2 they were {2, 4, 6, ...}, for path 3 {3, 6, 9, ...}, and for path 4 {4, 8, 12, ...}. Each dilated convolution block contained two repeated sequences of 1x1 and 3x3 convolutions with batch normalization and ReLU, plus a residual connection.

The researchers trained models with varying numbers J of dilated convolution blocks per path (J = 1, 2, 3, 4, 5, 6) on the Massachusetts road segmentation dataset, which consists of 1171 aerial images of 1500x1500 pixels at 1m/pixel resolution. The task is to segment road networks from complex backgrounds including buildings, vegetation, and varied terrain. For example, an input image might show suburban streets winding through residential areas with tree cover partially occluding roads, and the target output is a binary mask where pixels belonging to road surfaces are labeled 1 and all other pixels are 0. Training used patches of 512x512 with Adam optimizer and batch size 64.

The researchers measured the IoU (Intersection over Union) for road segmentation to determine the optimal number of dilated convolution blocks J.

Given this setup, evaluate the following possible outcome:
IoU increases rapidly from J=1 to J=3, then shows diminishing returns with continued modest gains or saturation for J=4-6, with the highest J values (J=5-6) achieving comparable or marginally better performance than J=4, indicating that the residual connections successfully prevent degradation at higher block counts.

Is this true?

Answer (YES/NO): NO